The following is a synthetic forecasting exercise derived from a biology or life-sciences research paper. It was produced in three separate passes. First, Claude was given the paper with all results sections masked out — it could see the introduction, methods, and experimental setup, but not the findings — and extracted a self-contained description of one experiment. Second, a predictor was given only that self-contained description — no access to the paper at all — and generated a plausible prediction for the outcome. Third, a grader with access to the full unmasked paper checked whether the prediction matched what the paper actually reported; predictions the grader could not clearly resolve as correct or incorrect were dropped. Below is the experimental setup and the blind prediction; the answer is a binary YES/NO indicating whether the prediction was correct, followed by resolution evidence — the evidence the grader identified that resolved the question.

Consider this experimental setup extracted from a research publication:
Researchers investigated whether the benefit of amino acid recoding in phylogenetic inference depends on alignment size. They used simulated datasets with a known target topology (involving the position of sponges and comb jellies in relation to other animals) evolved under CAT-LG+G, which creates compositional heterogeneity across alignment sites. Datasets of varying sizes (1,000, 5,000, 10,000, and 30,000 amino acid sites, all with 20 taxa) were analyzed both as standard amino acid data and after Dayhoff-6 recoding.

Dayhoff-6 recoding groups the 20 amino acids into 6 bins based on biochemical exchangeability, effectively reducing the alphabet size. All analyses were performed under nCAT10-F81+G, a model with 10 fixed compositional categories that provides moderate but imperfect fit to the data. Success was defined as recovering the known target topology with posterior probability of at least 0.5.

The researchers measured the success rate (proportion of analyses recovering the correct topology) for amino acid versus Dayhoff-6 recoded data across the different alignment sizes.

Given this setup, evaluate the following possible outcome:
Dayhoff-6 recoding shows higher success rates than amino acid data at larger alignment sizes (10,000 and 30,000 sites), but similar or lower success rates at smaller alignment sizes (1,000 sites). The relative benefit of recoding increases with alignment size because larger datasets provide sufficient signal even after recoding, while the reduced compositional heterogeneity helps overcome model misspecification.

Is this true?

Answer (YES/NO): YES